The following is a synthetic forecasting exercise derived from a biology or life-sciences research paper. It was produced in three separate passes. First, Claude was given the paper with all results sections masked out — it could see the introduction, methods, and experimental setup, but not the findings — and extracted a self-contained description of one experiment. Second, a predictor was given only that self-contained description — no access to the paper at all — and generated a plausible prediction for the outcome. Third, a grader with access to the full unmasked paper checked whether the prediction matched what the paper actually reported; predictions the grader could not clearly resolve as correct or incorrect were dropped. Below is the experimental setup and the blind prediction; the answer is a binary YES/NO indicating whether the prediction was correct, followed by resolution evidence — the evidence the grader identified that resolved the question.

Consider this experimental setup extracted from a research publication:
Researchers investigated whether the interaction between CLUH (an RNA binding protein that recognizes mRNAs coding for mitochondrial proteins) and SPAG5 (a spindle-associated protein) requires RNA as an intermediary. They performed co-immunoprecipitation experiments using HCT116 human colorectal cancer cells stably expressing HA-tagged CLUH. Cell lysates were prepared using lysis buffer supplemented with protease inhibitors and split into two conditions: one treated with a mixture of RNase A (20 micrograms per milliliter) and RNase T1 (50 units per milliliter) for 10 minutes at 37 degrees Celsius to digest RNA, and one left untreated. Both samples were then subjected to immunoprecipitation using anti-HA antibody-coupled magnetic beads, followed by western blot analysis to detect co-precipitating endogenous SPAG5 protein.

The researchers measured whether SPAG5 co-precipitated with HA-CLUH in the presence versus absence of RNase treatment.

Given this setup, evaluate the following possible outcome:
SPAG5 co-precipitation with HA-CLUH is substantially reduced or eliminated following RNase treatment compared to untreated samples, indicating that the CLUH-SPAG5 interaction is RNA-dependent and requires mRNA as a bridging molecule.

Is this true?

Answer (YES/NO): NO